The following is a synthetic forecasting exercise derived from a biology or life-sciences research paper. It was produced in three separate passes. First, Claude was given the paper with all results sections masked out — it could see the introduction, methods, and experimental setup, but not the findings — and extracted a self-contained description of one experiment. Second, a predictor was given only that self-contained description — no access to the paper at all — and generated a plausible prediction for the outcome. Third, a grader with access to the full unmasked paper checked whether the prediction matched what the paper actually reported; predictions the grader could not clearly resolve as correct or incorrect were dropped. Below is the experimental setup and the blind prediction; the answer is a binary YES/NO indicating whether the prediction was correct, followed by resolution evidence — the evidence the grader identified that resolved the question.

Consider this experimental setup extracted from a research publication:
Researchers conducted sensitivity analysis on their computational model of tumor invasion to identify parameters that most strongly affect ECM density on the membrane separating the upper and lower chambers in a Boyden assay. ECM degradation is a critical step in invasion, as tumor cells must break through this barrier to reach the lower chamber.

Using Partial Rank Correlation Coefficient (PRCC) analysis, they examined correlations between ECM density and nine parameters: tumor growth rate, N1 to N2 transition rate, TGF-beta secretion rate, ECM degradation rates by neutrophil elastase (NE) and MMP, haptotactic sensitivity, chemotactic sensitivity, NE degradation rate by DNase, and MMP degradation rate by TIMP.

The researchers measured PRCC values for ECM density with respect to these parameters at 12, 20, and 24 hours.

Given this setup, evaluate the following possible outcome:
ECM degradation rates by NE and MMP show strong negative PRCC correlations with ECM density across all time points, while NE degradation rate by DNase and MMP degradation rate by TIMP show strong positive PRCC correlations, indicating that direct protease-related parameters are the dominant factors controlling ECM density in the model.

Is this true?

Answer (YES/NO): NO